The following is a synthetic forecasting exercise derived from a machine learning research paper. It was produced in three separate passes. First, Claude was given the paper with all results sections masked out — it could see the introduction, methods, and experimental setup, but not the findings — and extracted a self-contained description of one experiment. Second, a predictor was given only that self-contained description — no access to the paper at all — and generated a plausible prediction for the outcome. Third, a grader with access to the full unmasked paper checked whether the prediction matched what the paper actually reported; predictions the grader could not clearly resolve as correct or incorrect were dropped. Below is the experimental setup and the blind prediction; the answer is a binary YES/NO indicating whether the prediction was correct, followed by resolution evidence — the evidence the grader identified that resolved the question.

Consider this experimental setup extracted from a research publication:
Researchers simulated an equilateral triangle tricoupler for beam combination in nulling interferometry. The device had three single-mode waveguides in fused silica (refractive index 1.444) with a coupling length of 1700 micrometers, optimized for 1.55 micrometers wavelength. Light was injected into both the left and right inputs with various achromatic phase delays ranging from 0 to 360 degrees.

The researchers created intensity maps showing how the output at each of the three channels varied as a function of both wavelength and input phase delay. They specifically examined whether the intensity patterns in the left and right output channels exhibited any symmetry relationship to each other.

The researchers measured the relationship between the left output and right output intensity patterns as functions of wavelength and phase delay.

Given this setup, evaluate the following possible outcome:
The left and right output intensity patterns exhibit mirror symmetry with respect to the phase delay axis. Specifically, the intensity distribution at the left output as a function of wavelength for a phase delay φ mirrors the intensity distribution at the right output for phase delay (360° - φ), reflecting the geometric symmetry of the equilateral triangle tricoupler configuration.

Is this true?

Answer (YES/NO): YES